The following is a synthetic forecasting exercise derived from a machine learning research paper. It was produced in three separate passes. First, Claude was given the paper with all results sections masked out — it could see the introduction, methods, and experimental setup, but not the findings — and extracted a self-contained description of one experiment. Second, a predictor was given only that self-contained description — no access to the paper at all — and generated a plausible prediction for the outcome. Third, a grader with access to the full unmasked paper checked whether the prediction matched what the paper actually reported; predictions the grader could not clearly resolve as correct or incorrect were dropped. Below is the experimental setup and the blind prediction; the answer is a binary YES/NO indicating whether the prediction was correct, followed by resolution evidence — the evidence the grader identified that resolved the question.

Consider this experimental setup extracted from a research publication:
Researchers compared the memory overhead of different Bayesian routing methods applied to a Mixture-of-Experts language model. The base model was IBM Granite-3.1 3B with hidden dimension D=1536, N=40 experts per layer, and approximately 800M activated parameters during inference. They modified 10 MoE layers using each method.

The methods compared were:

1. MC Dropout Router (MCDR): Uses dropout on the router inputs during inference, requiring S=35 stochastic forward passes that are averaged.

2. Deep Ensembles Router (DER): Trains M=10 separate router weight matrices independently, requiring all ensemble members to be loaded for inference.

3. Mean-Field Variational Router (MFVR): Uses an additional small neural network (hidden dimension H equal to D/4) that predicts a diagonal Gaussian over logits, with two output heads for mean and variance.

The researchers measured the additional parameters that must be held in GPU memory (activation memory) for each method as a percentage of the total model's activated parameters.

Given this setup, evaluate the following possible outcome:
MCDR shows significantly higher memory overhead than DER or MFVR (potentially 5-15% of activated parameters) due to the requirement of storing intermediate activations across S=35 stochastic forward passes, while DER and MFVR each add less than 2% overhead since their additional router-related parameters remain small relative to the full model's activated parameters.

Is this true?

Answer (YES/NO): NO